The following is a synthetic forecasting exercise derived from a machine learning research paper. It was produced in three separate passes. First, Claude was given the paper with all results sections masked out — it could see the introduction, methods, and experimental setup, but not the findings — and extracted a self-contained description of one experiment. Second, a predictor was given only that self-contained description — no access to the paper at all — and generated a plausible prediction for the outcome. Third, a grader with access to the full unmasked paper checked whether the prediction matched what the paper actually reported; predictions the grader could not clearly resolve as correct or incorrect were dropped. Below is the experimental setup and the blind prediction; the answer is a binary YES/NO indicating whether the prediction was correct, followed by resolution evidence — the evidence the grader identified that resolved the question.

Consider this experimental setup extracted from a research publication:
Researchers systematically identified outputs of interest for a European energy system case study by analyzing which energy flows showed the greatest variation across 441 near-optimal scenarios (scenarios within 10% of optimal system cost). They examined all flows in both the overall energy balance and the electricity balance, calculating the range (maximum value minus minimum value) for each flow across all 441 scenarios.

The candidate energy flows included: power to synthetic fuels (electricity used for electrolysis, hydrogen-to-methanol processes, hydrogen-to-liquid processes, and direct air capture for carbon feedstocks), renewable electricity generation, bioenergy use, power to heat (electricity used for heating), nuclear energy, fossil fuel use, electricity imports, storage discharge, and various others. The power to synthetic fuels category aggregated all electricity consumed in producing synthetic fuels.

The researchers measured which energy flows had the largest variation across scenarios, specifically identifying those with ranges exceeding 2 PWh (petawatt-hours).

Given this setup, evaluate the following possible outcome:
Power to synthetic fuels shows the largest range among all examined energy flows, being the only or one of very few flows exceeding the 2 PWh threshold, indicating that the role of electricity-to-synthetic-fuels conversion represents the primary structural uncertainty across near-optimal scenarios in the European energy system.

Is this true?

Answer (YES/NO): NO